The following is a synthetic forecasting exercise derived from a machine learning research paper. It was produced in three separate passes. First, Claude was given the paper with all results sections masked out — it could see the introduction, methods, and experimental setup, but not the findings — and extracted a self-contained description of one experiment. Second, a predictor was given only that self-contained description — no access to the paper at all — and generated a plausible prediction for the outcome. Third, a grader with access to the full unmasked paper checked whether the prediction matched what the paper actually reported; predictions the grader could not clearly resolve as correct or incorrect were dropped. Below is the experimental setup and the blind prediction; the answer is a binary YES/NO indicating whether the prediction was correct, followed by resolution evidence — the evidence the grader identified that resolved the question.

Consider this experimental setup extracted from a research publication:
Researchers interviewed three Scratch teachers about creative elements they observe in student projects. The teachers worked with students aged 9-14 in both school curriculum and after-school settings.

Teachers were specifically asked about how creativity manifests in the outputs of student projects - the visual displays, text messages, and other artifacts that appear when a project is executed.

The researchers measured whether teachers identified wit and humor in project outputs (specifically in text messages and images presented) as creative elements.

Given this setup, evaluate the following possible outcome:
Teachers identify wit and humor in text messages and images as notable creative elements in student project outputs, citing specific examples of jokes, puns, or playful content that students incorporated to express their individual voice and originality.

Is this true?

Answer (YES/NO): NO